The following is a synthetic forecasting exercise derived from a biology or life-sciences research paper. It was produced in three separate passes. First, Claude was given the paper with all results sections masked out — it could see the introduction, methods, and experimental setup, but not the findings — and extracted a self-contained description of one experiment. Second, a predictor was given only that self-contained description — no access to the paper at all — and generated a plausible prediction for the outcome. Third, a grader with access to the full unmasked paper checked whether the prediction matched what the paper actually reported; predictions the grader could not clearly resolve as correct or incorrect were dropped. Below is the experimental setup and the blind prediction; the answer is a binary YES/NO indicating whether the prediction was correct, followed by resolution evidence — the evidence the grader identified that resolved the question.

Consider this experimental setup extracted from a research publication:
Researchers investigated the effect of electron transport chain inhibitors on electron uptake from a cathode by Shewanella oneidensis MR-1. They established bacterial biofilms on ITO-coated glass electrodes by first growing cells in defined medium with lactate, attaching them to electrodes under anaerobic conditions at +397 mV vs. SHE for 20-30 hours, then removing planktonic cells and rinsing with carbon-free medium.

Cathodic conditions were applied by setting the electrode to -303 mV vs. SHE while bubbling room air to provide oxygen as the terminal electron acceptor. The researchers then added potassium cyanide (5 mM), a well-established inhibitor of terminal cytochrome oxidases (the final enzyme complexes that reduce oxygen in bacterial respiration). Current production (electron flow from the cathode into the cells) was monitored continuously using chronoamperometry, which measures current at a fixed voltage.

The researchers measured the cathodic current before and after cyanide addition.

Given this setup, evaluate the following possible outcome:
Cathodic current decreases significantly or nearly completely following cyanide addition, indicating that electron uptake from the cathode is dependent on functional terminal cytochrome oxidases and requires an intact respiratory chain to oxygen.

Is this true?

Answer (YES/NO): YES